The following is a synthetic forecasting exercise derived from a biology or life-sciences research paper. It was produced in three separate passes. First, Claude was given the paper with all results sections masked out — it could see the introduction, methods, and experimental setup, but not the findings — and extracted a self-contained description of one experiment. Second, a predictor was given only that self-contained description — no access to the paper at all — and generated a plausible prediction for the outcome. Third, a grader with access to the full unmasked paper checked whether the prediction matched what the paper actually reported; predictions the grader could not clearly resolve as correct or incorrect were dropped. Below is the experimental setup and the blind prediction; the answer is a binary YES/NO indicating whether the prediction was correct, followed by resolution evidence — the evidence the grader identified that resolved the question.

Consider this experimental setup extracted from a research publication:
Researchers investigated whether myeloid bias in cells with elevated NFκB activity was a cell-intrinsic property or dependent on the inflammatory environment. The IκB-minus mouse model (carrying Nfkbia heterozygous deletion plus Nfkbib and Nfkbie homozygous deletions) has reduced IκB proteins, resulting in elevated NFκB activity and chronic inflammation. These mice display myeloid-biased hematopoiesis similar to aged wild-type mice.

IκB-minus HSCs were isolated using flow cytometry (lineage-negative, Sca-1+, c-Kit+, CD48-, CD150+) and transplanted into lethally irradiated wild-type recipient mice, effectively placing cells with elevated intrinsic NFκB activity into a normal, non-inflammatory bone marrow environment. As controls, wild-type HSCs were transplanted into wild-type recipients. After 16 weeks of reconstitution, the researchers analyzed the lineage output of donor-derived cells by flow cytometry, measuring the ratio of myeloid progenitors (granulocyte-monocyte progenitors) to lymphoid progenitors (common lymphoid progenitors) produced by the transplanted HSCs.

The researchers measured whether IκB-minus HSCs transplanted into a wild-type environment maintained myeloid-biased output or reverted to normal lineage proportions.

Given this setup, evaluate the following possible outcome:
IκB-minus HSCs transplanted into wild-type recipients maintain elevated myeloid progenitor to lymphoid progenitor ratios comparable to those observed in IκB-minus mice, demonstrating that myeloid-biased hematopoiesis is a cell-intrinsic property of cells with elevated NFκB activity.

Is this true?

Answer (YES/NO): NO